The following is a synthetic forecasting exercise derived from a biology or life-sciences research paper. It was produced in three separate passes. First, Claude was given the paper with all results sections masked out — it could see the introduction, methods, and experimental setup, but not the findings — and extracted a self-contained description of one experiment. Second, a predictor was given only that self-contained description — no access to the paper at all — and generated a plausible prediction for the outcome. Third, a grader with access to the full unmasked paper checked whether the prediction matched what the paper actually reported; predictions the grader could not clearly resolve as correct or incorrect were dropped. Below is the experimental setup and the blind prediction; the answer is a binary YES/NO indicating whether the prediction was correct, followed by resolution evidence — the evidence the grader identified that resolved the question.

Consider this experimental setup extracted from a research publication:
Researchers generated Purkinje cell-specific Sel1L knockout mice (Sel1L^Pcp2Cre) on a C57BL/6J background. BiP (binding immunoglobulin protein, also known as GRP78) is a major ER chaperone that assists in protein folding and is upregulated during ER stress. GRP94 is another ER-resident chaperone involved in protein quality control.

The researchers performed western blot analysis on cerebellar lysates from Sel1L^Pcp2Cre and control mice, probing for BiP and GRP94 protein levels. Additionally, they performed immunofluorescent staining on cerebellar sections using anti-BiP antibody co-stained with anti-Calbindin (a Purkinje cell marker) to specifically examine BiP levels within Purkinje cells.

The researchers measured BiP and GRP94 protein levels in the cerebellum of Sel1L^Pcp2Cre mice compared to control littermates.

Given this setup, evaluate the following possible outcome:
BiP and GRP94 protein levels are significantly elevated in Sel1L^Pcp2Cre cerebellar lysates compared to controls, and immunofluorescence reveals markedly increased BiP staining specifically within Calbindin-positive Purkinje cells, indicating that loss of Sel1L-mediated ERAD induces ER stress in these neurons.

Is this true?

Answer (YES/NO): YES